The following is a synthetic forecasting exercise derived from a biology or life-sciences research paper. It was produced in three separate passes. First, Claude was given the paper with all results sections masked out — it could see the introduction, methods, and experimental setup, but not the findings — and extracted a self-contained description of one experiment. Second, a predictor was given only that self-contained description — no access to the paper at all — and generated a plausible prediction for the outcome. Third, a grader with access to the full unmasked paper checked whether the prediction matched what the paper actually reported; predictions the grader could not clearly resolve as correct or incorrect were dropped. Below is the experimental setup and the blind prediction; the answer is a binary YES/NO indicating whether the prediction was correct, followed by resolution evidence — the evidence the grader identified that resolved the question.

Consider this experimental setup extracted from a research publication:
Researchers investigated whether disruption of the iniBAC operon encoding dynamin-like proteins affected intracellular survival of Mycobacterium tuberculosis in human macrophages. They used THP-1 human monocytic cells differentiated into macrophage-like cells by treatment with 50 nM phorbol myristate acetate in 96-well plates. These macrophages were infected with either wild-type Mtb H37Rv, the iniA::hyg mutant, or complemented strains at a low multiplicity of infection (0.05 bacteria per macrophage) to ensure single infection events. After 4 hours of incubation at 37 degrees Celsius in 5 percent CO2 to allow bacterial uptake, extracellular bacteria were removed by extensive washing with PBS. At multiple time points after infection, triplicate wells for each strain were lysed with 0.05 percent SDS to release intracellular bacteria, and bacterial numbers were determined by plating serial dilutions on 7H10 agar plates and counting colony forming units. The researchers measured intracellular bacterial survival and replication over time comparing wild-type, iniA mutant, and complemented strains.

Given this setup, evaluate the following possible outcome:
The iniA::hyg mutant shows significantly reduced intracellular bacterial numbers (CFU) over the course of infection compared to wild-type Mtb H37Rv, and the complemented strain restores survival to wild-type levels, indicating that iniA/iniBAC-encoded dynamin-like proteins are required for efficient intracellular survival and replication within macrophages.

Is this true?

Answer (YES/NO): NO